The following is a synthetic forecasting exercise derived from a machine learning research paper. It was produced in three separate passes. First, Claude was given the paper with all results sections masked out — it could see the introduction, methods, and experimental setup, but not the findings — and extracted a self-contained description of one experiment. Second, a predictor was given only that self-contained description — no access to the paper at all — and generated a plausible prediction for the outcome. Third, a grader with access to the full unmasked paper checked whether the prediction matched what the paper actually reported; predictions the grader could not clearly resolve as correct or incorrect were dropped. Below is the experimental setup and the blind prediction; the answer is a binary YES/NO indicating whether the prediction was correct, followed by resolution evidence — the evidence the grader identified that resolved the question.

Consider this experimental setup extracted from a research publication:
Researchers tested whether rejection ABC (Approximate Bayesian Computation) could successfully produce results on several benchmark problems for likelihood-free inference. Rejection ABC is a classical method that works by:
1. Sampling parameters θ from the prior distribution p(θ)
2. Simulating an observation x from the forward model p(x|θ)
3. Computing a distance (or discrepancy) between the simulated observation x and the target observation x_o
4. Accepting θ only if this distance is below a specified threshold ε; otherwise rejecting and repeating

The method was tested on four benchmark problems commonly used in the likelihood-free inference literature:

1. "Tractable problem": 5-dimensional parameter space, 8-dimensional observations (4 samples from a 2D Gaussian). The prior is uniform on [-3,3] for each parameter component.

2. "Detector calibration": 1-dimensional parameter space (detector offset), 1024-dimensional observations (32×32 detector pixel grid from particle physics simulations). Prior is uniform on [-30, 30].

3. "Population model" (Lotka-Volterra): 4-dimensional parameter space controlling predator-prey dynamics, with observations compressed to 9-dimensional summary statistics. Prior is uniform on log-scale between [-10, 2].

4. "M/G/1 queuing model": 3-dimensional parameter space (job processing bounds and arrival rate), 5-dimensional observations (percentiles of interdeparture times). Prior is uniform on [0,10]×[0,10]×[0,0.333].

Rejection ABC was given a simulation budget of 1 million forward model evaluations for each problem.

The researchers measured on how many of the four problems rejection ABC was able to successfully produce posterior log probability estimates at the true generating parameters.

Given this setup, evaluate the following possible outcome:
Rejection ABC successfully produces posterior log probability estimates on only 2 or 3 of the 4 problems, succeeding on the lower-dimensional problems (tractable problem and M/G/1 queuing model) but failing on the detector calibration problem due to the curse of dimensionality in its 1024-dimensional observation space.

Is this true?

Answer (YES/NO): NO